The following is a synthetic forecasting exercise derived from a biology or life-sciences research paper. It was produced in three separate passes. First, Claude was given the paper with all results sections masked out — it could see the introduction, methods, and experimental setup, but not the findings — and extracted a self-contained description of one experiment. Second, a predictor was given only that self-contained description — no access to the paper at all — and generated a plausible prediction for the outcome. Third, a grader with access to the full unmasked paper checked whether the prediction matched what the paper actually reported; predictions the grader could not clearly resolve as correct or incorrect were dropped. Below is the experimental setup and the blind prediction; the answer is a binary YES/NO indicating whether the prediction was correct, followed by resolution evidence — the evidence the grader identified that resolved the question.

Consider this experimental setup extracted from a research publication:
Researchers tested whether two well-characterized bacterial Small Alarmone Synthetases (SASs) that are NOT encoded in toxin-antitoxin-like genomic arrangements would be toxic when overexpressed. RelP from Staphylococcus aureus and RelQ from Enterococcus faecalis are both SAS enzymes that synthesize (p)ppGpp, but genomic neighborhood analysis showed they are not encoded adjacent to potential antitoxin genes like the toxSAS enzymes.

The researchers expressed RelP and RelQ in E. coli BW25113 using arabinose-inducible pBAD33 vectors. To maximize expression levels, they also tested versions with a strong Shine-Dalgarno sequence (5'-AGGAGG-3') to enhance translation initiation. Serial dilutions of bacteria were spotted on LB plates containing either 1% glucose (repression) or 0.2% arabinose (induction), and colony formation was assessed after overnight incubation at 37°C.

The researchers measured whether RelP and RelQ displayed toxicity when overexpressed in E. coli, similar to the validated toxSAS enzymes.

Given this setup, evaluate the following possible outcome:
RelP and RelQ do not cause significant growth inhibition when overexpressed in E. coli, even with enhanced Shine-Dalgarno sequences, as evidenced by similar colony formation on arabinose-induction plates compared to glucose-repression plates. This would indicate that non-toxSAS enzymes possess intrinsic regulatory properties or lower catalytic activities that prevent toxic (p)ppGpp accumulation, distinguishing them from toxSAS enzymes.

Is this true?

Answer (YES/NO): YES